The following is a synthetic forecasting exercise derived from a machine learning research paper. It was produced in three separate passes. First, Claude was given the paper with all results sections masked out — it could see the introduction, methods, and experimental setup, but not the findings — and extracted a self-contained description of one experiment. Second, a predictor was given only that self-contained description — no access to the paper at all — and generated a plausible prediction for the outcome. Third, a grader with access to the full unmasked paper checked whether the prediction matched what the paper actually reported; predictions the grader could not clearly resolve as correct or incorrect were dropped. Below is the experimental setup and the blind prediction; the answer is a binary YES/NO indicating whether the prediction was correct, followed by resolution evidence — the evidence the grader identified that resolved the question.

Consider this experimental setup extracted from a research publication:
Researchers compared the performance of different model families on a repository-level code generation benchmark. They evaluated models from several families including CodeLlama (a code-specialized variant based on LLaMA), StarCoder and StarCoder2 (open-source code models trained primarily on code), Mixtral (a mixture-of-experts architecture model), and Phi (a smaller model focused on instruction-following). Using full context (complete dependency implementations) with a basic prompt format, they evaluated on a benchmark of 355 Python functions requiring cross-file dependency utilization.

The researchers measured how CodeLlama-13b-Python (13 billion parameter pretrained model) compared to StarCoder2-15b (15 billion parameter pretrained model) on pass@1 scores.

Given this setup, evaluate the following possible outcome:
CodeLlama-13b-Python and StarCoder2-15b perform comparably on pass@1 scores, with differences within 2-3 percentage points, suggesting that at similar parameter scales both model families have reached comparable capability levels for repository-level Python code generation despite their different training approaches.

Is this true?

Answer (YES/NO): NO